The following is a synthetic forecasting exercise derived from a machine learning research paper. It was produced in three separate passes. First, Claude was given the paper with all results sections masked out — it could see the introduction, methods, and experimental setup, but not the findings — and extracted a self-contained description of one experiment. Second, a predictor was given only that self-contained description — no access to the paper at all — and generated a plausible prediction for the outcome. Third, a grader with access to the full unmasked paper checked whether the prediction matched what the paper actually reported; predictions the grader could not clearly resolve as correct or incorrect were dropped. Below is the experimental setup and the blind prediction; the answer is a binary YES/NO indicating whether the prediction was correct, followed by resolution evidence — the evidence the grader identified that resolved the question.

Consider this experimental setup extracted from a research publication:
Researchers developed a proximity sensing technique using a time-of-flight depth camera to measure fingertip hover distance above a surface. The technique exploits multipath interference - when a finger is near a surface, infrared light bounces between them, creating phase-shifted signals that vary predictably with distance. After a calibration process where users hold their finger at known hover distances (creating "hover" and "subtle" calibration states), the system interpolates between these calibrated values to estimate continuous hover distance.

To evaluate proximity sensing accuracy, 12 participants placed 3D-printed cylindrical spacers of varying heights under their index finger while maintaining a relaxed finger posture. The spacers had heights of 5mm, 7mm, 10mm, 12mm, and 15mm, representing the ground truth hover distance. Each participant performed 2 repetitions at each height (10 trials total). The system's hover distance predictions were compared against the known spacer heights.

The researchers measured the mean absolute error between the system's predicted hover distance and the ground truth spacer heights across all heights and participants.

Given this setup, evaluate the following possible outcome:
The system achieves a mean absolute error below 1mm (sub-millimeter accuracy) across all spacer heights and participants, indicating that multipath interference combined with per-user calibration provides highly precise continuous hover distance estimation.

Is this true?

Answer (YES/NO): NO